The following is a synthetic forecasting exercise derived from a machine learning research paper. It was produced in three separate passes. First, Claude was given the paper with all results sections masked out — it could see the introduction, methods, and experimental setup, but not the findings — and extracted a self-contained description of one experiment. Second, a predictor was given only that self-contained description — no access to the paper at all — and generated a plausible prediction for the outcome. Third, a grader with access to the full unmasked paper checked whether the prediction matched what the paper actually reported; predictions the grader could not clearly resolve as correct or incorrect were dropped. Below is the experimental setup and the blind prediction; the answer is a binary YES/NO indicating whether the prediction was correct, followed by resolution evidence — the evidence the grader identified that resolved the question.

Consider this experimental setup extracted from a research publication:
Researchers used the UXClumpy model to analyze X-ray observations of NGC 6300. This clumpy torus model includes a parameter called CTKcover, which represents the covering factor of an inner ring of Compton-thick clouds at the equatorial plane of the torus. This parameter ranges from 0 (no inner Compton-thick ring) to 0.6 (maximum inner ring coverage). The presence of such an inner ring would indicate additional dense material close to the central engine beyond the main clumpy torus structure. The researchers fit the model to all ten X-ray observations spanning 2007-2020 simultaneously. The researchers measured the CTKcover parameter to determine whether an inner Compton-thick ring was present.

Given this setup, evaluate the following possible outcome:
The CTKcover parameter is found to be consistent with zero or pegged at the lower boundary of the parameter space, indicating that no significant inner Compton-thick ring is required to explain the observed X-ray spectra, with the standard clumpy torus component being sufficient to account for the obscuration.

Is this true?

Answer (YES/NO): NO